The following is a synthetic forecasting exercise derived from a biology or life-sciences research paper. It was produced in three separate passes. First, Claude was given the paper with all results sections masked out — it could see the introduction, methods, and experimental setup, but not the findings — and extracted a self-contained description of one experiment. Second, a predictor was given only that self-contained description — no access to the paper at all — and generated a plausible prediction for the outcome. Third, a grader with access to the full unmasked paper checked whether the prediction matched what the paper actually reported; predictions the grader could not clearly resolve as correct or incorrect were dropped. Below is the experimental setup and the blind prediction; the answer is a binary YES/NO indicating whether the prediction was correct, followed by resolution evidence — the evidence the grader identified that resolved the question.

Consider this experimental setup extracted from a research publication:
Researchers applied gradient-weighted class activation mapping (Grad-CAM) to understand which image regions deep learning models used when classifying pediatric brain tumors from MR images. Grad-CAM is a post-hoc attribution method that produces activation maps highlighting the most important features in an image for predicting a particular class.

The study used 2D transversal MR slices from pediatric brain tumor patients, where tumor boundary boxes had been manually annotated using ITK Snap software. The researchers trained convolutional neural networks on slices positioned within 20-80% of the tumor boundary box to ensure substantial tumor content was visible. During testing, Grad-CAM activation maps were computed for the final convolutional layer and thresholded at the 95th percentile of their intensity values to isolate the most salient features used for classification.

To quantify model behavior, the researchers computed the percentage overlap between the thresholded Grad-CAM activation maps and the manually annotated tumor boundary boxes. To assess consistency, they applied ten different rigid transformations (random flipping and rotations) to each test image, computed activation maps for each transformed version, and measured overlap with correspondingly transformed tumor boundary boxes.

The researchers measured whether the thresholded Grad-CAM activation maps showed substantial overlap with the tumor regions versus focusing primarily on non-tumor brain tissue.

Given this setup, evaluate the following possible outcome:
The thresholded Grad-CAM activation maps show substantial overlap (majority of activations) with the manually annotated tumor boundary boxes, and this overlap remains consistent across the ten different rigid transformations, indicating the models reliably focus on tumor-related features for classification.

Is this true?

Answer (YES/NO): NO